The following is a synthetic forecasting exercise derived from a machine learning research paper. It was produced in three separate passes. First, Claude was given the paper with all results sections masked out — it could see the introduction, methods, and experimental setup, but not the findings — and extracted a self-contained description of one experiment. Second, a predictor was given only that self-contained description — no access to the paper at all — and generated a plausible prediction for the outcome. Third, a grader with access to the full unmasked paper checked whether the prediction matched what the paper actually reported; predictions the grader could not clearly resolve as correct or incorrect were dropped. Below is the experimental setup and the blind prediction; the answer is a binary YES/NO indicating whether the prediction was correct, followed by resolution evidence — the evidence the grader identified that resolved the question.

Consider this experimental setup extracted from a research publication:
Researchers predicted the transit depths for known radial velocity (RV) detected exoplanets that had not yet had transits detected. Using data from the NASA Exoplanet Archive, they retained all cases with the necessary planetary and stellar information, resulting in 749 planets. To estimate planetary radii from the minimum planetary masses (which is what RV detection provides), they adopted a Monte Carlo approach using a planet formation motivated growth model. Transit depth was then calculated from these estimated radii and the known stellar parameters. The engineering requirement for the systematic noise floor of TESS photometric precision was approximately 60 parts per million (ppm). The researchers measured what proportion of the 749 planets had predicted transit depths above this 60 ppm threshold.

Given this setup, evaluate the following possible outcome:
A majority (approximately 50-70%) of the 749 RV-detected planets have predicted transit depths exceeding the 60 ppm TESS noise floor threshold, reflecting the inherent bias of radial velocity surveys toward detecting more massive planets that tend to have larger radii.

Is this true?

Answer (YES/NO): NO